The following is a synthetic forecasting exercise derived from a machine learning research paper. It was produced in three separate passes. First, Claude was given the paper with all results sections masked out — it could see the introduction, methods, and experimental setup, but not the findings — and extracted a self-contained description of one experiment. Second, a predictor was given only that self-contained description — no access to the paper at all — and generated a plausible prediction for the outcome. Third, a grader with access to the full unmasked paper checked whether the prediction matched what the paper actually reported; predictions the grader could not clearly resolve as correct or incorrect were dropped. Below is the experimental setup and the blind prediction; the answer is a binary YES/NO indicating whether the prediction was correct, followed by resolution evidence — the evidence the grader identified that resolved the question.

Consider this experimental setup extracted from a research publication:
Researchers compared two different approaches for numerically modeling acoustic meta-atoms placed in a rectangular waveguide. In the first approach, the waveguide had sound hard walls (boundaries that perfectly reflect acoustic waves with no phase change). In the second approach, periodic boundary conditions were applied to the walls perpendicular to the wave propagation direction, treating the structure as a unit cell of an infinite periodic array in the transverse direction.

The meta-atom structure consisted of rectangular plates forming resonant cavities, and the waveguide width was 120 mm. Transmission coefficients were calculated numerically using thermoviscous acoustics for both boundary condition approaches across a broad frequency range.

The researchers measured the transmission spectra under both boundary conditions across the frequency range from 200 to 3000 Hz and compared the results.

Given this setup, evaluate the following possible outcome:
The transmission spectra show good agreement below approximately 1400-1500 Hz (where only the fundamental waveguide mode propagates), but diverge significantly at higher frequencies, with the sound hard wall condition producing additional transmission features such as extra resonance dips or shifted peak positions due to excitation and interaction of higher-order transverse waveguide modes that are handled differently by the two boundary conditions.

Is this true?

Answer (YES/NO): NO